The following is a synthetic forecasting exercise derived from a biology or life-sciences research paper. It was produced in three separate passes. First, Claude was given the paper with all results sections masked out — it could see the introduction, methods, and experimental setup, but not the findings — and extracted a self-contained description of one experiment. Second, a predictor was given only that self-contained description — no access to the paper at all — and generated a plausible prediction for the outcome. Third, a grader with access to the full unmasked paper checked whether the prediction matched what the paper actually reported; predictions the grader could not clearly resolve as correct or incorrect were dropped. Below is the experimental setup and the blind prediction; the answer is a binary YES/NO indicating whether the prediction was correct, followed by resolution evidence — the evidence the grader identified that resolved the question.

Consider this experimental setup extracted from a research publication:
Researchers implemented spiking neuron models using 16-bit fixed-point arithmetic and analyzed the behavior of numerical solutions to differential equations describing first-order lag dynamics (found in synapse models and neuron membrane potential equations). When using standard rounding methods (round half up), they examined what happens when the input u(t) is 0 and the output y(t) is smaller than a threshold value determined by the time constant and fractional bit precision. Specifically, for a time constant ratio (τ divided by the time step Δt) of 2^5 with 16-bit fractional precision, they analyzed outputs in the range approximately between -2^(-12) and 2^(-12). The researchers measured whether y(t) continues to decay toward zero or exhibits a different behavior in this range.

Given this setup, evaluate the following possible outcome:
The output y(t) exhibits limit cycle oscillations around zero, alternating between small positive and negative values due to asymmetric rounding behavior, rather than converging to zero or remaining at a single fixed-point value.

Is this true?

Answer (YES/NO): NO